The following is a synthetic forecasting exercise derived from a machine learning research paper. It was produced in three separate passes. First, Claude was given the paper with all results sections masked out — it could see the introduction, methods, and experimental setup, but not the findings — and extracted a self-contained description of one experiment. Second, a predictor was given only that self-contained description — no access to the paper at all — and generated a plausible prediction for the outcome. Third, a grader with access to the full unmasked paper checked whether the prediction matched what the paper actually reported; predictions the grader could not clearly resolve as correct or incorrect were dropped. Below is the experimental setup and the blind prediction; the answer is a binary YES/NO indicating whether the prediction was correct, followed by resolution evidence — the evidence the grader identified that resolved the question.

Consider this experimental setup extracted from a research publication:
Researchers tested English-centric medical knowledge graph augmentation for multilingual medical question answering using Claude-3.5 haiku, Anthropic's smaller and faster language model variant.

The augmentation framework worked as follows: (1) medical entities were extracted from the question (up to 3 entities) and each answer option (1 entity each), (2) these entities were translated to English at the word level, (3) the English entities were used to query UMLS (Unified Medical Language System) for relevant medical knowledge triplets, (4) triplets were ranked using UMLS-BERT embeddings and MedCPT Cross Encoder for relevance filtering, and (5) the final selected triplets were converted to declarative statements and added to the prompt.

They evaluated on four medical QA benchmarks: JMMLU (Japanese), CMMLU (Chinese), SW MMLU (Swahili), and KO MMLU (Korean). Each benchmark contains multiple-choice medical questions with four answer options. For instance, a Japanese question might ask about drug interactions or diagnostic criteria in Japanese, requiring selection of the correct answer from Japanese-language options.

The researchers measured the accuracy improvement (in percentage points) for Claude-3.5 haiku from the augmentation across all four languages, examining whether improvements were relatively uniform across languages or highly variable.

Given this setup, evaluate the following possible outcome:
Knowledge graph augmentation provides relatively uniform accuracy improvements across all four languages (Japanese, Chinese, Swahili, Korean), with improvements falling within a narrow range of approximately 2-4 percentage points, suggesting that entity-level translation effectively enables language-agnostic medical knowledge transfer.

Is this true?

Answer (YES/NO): NO